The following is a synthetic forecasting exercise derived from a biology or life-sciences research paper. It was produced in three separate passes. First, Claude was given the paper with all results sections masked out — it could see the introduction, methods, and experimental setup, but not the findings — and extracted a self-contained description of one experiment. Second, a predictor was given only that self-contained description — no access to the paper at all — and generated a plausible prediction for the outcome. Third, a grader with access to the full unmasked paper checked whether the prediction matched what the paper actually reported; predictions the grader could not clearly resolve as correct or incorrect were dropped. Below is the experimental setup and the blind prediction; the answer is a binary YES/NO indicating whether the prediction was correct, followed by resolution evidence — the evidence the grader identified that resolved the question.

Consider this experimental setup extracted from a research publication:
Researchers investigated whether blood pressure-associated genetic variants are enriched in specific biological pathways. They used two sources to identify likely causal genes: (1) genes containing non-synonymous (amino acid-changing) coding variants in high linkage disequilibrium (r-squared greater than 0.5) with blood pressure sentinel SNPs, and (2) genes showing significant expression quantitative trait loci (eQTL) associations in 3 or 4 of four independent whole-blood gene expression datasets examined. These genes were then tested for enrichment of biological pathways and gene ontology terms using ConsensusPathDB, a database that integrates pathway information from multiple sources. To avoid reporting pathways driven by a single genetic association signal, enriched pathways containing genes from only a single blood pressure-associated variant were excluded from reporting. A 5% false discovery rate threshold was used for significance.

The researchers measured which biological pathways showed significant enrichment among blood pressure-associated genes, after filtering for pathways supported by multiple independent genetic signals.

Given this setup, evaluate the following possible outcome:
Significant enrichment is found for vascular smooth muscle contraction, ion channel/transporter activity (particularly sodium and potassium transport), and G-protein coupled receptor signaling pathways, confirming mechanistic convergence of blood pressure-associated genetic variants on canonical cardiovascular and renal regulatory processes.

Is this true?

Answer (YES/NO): NO